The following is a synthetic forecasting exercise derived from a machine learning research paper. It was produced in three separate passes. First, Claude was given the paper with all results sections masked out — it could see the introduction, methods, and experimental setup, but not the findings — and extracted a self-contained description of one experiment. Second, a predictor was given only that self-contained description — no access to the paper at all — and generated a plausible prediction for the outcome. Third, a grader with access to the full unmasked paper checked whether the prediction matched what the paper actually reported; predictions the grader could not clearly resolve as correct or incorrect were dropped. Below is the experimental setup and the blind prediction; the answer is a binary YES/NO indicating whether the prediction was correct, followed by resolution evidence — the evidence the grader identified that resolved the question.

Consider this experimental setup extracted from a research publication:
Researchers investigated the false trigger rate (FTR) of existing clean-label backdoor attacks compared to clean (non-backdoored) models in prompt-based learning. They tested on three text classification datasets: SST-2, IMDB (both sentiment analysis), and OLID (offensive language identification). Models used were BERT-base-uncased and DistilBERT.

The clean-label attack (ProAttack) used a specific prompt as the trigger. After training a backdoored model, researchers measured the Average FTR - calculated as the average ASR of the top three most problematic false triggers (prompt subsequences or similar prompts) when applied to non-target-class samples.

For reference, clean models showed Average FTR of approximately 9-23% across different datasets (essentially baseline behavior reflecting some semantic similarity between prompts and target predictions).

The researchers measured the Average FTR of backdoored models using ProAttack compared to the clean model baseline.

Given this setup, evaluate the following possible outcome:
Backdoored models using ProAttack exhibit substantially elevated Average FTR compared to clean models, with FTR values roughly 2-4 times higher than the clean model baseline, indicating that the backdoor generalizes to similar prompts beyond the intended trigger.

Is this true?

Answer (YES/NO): NO